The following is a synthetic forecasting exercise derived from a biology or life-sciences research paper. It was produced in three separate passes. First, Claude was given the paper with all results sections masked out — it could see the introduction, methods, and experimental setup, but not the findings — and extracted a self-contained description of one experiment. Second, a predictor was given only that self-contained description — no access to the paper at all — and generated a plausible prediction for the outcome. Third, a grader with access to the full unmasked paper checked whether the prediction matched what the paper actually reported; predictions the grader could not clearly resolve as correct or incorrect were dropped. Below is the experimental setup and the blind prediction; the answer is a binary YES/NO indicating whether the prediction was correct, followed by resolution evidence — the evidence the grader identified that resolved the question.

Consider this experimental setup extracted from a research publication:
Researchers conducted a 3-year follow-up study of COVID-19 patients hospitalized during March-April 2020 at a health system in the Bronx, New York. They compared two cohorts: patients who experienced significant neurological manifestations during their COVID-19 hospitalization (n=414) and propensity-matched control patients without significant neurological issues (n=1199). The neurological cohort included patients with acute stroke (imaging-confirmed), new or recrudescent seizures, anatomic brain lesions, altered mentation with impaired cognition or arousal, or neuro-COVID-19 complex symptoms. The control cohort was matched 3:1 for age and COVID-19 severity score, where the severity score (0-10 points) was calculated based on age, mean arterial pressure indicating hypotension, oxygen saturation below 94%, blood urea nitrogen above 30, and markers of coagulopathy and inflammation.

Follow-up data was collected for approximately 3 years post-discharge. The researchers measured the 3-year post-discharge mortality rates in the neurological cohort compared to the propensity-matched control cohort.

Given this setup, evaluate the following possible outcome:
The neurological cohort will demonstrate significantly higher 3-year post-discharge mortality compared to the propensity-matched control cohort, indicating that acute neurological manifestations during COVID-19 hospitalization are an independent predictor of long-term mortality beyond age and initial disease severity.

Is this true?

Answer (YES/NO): YES